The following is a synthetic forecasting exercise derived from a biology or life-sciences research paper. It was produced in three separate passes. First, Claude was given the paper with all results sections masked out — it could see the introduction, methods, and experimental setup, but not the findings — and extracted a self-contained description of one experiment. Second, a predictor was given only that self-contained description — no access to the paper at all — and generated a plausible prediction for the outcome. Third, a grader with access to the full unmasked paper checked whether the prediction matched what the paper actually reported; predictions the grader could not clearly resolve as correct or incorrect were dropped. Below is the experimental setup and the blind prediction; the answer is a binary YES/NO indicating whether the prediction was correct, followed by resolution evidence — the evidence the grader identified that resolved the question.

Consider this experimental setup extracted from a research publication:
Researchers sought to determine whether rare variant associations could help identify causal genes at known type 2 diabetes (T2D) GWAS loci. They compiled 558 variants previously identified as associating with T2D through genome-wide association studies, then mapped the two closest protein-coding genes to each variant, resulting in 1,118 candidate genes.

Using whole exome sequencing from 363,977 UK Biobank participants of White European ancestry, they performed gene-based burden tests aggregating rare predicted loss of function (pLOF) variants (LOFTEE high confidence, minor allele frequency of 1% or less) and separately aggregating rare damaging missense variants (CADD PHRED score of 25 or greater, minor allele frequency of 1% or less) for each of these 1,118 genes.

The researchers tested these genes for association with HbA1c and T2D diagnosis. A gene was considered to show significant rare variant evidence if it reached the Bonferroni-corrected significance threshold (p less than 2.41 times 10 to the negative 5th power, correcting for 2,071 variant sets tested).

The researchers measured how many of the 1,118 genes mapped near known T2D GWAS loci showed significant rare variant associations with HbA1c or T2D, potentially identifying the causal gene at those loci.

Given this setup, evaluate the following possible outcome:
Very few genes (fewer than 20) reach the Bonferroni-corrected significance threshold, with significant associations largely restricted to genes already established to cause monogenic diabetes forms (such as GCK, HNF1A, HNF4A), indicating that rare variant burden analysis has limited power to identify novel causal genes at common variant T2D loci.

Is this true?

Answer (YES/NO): YES